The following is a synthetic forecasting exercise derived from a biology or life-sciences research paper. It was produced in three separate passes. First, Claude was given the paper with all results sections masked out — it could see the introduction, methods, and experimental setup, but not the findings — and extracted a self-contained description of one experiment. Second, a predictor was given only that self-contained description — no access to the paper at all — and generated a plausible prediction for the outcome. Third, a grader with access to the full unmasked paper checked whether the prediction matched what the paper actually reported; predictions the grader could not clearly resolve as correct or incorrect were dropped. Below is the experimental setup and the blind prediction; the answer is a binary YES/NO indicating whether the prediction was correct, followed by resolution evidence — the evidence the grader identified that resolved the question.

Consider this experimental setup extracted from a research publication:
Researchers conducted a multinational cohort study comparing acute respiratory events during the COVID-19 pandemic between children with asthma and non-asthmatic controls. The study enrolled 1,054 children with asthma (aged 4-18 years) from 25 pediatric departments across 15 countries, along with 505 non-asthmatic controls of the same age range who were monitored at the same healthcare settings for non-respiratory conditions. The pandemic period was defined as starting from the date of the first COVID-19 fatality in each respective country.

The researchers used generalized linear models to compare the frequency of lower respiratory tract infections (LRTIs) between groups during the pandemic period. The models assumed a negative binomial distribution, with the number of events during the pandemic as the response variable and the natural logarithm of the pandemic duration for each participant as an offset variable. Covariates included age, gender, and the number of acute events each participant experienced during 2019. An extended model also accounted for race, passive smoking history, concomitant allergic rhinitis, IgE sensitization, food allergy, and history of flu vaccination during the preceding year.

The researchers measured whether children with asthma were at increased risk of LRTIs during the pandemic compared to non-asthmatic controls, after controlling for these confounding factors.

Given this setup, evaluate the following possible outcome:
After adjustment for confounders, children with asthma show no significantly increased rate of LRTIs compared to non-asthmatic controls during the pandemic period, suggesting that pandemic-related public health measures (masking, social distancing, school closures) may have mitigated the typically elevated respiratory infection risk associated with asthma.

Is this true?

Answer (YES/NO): YES